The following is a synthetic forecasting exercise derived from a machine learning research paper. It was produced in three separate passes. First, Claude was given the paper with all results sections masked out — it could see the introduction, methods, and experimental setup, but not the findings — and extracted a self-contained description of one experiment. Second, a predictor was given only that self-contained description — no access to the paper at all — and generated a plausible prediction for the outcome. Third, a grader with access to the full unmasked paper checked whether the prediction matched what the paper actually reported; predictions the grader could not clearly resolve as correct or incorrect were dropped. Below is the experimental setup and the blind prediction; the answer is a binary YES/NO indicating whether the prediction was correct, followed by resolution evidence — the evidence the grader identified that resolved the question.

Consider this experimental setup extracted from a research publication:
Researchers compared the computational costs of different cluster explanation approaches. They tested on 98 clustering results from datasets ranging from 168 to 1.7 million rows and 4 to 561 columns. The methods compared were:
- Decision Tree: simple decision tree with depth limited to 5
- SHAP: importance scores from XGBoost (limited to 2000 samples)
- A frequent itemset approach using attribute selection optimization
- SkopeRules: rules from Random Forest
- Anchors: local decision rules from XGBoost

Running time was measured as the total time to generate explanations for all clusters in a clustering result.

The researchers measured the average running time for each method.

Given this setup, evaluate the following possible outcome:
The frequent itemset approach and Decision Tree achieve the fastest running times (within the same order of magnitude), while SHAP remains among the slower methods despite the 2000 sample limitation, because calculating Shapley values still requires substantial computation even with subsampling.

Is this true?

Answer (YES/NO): NO